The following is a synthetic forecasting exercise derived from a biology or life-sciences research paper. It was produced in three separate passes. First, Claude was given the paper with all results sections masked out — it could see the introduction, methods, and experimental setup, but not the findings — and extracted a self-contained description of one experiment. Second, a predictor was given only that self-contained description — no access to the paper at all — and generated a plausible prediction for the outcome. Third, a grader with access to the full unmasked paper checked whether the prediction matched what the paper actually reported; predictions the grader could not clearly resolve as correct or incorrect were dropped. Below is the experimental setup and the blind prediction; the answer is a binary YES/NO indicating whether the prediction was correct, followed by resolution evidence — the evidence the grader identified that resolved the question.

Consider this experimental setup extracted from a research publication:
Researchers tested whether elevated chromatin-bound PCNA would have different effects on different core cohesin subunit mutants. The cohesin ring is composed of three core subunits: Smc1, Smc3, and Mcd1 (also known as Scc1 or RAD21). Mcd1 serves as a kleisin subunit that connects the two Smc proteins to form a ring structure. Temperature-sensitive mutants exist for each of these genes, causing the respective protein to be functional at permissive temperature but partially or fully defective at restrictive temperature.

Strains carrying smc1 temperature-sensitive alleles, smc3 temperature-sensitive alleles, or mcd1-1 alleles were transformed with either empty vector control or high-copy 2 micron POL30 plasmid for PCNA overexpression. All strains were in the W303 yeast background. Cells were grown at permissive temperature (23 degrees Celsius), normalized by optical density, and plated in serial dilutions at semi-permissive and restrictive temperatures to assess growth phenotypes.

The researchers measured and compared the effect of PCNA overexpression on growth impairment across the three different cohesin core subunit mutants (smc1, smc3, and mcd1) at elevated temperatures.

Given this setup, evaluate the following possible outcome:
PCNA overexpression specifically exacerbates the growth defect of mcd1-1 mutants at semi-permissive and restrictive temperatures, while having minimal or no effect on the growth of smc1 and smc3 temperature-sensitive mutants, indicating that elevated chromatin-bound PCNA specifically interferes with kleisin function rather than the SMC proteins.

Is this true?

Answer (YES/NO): YES